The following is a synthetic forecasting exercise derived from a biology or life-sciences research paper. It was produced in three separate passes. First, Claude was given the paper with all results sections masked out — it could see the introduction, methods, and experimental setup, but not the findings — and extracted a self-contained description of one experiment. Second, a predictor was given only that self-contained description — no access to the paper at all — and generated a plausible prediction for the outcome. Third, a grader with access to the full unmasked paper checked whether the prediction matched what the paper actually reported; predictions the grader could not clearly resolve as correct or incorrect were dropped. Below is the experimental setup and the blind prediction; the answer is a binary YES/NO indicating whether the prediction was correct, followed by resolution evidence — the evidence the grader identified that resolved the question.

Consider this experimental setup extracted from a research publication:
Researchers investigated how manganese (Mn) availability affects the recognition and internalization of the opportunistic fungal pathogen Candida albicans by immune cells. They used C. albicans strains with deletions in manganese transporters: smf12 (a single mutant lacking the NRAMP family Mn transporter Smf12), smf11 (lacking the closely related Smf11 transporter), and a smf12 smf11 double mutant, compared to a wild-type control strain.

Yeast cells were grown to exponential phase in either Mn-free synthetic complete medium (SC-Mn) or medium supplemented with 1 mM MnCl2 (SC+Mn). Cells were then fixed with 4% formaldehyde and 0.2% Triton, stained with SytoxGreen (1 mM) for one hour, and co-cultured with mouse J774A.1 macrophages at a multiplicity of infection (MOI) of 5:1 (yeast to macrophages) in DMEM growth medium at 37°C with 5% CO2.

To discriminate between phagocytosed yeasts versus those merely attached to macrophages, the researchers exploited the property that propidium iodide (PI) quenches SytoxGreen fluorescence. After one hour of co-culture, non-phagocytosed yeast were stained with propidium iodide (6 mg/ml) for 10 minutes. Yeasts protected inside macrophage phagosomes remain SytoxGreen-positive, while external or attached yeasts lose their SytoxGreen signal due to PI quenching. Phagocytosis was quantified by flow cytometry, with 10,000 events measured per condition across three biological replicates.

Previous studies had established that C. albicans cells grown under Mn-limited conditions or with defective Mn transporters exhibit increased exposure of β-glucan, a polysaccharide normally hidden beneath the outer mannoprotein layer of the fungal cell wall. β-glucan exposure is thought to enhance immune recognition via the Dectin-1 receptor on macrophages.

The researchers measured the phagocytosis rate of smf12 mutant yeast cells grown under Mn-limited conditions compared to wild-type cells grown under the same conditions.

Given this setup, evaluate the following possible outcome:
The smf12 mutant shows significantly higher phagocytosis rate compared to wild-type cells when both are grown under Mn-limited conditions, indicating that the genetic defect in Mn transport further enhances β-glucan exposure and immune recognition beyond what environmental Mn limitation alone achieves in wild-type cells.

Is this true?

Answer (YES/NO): NO